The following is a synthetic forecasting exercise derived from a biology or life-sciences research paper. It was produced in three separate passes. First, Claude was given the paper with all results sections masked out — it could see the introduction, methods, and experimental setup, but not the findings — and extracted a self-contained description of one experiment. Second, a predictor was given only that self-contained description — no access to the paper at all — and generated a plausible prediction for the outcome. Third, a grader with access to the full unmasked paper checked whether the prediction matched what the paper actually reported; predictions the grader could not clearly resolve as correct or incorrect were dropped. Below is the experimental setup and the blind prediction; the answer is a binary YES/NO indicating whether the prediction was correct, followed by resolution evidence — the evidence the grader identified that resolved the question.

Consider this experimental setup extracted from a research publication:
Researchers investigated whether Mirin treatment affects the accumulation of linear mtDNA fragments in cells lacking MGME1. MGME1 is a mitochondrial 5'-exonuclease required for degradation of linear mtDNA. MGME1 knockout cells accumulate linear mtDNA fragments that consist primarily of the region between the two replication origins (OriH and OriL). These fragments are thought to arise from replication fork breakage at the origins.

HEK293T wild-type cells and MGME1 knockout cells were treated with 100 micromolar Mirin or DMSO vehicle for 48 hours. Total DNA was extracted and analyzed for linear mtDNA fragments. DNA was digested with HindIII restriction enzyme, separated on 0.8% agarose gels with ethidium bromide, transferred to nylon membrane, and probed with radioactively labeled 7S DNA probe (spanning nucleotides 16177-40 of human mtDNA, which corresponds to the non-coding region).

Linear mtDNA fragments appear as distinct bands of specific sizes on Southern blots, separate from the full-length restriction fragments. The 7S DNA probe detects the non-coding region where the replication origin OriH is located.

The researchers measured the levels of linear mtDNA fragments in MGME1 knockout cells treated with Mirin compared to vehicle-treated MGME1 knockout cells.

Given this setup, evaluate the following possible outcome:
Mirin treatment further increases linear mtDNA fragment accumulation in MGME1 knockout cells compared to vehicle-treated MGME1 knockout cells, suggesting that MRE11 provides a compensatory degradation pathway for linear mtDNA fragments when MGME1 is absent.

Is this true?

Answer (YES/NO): NO